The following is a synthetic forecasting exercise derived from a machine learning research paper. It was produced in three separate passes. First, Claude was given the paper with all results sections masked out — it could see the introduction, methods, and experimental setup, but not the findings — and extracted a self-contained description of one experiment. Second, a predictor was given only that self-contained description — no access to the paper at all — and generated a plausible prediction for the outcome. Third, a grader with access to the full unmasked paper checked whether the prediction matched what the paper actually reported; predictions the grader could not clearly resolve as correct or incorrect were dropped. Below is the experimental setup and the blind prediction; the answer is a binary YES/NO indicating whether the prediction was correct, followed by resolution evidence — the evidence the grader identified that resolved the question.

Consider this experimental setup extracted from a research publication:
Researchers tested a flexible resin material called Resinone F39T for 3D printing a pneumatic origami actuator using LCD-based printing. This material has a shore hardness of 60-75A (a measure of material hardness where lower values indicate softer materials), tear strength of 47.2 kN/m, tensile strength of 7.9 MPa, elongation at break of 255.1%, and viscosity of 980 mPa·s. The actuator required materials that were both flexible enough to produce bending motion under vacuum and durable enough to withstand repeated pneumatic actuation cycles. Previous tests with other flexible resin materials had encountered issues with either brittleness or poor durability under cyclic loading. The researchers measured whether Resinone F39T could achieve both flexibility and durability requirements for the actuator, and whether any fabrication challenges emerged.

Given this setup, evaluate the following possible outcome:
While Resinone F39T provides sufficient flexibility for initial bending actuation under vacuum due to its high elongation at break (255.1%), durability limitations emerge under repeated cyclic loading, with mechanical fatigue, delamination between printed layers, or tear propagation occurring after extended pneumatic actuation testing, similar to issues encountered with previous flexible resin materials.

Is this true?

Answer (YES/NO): NO